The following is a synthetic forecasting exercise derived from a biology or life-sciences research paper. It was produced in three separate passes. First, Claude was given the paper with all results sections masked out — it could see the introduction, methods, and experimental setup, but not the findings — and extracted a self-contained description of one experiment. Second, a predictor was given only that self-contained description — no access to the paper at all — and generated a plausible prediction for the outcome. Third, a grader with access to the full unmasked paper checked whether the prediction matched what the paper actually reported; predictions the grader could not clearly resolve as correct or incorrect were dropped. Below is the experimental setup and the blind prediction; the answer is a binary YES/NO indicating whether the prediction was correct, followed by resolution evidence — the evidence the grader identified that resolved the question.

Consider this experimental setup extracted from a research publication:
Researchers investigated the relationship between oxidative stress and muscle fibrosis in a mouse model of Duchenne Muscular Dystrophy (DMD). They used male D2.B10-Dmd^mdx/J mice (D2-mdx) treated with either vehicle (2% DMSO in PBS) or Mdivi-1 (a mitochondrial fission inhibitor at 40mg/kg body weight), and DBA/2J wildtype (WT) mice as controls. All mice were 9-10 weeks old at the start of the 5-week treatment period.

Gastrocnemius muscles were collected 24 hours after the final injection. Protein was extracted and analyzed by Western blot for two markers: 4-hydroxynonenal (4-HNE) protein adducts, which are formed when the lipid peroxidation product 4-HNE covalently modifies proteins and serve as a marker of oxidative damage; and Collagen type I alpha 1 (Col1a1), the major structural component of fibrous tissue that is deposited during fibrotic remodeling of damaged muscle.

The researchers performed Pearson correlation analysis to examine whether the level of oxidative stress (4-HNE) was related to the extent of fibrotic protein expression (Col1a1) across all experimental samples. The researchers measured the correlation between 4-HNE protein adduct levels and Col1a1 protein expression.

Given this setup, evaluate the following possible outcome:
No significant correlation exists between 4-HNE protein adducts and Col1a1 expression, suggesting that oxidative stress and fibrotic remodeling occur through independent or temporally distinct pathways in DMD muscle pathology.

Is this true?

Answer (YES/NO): NO